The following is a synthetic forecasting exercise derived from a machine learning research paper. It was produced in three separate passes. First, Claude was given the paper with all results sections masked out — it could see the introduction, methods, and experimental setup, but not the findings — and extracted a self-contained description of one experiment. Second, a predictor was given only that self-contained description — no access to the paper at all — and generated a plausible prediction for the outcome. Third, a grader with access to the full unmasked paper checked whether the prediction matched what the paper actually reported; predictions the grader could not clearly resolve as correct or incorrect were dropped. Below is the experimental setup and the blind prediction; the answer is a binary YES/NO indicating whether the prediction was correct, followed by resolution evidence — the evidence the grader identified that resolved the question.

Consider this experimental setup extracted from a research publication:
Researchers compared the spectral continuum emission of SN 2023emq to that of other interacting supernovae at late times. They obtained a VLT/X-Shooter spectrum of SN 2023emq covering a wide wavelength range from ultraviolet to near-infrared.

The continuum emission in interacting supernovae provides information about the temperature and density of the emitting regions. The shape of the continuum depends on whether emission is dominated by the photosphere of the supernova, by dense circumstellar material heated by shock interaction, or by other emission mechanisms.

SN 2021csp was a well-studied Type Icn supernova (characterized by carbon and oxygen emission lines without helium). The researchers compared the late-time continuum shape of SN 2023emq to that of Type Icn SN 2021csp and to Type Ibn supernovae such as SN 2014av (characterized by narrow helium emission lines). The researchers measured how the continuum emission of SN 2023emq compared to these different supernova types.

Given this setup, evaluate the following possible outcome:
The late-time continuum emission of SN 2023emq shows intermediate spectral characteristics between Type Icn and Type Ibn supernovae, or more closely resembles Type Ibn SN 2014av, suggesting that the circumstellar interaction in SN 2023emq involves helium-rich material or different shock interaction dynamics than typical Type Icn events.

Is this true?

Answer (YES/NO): YES